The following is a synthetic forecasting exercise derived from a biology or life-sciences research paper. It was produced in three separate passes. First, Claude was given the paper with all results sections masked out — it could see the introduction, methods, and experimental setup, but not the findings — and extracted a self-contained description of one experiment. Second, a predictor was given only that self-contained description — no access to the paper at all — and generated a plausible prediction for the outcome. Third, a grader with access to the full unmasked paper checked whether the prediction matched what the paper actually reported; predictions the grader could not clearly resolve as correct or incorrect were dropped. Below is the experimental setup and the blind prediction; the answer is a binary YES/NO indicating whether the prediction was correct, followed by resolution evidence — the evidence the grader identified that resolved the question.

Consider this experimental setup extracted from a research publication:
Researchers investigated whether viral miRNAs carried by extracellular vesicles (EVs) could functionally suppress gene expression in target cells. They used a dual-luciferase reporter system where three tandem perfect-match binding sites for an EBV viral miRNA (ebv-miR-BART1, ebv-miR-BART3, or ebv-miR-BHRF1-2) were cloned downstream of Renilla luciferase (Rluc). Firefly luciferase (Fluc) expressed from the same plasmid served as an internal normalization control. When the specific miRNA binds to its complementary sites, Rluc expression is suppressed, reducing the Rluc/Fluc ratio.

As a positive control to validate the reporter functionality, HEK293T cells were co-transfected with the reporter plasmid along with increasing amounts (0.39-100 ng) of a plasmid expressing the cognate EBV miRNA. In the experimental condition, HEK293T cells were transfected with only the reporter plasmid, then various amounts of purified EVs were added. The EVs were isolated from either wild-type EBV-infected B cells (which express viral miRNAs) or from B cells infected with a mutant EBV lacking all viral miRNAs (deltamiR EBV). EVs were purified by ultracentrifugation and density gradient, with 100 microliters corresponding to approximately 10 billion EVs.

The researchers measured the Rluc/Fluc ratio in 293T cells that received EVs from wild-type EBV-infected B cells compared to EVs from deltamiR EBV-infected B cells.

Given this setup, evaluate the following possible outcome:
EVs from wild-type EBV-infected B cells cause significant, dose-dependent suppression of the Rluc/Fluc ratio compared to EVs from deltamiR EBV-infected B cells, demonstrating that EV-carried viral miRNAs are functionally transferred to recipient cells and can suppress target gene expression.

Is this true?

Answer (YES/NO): NO